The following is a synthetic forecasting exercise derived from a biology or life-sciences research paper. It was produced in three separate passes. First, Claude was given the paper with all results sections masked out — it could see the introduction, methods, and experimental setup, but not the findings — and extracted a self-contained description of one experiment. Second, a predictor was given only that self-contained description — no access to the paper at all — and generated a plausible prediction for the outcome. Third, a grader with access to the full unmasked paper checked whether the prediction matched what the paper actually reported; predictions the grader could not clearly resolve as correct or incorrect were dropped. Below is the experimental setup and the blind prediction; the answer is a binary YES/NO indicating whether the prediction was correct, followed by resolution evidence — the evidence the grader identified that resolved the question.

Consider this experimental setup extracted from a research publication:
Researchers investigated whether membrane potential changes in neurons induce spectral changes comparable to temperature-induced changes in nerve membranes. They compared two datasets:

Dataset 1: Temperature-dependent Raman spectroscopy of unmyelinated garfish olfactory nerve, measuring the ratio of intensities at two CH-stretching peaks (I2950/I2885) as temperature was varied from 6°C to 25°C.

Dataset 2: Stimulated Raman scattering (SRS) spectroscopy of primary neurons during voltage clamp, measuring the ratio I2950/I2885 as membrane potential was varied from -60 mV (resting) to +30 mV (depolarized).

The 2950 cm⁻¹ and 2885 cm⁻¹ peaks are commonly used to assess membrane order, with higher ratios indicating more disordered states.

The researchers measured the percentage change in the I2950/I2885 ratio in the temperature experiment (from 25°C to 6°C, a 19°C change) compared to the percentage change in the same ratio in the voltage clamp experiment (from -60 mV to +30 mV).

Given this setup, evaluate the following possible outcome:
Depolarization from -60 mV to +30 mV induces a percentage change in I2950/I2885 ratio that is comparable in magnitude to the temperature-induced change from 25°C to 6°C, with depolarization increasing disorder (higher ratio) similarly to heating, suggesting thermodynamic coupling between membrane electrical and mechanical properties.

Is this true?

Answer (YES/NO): NO